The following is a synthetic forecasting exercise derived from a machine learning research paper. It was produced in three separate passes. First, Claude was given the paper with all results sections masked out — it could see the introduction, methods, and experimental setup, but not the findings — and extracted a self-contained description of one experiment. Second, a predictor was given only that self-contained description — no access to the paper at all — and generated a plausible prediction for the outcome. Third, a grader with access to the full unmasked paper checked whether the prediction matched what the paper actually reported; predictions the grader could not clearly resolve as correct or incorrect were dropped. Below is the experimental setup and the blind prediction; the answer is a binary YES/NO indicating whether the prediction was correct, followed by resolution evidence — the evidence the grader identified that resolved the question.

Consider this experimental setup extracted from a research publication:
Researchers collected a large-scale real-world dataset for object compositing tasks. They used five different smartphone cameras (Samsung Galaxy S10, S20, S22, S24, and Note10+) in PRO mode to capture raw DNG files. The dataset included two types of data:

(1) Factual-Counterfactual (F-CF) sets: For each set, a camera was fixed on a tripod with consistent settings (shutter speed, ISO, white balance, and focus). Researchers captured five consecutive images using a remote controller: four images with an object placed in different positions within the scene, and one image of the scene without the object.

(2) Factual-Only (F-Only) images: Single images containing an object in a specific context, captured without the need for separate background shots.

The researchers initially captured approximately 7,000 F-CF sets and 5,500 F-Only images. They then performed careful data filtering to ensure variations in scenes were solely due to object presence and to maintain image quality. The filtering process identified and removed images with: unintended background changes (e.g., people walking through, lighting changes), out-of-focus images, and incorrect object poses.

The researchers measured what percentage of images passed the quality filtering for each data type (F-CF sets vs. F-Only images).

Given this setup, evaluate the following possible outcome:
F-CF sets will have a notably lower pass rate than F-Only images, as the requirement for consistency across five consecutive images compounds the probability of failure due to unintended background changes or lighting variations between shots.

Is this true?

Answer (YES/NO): YES